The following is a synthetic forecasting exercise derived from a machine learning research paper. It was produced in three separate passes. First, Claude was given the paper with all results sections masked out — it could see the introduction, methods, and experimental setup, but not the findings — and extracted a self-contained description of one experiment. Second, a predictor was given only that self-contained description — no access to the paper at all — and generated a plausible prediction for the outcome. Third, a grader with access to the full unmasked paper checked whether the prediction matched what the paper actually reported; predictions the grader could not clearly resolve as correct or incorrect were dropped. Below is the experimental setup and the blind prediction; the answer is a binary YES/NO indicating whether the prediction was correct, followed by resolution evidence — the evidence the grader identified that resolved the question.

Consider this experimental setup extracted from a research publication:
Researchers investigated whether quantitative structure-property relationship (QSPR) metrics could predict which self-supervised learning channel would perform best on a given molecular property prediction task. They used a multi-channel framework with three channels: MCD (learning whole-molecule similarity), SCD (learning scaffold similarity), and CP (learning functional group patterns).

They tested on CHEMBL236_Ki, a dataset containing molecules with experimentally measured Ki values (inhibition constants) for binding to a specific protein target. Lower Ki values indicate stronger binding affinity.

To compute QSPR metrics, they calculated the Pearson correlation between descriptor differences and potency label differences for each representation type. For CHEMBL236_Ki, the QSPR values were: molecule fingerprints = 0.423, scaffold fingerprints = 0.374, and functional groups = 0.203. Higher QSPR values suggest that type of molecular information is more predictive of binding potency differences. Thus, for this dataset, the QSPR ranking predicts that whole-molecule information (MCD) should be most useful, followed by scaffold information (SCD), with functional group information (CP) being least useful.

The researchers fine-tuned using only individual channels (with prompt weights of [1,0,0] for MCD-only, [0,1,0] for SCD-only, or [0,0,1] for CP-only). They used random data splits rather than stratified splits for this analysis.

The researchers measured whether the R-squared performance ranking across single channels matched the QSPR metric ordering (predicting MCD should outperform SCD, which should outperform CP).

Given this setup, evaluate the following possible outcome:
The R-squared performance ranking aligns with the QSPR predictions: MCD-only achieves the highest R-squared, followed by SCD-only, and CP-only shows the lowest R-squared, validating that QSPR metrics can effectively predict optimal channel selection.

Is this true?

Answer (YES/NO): YES